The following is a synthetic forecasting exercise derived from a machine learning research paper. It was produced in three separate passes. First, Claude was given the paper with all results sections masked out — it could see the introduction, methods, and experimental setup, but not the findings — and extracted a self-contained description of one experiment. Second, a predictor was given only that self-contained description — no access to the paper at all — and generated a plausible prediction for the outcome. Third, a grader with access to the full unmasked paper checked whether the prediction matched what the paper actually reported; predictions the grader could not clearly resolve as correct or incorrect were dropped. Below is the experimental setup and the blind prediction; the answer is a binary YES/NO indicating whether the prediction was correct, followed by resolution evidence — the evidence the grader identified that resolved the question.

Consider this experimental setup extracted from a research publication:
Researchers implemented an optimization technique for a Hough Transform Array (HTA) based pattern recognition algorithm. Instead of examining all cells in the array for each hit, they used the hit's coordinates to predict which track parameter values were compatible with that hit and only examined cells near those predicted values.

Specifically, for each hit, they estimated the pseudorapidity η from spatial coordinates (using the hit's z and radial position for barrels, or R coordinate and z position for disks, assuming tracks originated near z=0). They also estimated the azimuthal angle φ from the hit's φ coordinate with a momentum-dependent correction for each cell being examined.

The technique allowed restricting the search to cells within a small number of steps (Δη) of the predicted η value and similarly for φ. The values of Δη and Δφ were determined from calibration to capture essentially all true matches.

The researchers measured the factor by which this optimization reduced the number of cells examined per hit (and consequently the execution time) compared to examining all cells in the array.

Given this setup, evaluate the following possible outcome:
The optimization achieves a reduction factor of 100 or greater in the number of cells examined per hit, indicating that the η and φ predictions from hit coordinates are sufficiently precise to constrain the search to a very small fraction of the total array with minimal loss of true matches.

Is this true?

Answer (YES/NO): YES